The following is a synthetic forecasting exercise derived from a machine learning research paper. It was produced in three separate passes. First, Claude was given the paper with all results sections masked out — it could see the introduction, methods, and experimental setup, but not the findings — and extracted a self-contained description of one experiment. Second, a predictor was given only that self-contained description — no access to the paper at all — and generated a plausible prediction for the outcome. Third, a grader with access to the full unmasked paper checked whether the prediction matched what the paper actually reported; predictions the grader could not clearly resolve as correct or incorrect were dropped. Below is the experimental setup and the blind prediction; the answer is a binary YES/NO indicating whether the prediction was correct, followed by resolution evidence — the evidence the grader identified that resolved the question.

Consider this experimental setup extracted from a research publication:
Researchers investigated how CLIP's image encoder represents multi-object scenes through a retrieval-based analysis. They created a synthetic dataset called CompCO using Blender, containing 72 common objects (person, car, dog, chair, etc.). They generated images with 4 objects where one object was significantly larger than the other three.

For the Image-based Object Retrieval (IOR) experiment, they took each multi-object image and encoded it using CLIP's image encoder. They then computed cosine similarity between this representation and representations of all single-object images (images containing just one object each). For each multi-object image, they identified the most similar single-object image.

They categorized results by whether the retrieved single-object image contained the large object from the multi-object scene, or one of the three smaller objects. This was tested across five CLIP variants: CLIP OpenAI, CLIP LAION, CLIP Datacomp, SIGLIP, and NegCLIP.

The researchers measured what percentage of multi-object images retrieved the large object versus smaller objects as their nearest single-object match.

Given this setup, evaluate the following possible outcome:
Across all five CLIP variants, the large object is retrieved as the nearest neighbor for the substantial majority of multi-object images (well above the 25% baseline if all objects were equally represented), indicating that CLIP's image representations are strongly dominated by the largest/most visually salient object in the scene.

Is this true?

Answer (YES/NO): YES